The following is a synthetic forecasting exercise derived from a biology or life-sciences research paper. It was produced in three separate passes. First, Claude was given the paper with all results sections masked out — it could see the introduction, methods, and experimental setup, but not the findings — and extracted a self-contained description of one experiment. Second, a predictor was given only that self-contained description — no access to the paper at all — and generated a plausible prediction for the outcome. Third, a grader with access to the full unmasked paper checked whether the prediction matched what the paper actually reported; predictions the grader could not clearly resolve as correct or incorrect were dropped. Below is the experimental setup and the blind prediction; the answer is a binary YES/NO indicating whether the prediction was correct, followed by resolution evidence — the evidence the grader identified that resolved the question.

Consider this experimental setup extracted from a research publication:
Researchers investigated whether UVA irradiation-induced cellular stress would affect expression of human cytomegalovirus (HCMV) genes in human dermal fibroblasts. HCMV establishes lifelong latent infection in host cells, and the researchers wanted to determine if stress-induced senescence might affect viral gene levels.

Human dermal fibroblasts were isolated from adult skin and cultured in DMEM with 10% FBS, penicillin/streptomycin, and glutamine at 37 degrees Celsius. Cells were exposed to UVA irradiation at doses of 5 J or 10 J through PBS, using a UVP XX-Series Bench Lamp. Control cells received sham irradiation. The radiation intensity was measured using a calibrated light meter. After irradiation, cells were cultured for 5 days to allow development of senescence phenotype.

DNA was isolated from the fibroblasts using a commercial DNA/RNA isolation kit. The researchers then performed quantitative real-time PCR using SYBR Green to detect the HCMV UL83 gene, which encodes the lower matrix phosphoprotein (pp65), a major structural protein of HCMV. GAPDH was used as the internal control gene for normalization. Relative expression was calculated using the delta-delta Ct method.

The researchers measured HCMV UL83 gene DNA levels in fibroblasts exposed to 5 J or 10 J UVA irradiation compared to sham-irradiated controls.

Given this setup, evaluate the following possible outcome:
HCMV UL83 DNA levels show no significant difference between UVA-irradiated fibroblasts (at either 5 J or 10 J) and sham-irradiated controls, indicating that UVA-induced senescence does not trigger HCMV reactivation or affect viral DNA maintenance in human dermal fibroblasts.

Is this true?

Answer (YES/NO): NO